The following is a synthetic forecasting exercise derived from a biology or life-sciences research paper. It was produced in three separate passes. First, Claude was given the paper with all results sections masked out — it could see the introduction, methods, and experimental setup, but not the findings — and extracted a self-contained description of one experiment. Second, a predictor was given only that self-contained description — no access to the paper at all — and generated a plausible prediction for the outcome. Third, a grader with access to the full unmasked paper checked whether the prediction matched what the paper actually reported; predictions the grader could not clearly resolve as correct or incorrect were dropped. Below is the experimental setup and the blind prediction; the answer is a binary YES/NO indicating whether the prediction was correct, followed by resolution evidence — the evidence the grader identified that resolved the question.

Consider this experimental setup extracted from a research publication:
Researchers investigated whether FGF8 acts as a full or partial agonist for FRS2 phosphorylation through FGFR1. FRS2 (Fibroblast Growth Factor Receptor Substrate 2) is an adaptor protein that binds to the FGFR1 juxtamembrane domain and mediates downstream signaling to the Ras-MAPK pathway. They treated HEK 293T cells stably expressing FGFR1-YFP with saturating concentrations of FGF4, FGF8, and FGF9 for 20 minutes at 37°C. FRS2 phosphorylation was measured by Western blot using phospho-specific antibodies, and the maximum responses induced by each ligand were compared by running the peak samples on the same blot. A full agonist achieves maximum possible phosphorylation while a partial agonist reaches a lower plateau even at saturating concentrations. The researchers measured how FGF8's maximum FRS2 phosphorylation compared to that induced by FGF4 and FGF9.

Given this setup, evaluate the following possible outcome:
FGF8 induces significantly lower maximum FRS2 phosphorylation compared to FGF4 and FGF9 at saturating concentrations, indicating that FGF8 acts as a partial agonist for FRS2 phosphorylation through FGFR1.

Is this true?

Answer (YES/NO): NO